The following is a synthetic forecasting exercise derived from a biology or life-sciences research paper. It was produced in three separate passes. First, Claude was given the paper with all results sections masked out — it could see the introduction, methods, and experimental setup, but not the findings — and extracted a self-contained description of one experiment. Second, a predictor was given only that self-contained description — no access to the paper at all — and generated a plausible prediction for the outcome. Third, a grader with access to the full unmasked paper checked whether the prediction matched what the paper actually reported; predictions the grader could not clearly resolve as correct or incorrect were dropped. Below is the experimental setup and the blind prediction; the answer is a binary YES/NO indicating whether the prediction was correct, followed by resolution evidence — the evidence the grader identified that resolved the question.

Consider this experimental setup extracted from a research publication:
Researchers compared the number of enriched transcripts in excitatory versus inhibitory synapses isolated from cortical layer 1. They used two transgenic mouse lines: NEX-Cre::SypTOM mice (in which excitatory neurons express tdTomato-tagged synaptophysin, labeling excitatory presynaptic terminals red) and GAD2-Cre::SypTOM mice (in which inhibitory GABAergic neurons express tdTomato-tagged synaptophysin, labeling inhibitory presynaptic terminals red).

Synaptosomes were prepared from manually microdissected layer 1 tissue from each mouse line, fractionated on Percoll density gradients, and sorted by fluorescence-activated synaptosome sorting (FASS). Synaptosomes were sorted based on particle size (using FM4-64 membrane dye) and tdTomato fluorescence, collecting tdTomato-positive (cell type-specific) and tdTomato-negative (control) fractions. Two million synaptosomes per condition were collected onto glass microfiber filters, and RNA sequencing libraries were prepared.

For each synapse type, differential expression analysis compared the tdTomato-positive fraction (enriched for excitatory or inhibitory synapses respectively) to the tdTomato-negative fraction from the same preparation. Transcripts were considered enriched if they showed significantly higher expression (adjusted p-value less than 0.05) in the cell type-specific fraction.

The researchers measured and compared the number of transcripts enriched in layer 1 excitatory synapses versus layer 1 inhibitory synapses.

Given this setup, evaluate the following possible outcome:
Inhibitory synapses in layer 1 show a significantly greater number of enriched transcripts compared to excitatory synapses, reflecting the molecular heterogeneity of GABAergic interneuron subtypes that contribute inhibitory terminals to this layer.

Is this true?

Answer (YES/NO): NO